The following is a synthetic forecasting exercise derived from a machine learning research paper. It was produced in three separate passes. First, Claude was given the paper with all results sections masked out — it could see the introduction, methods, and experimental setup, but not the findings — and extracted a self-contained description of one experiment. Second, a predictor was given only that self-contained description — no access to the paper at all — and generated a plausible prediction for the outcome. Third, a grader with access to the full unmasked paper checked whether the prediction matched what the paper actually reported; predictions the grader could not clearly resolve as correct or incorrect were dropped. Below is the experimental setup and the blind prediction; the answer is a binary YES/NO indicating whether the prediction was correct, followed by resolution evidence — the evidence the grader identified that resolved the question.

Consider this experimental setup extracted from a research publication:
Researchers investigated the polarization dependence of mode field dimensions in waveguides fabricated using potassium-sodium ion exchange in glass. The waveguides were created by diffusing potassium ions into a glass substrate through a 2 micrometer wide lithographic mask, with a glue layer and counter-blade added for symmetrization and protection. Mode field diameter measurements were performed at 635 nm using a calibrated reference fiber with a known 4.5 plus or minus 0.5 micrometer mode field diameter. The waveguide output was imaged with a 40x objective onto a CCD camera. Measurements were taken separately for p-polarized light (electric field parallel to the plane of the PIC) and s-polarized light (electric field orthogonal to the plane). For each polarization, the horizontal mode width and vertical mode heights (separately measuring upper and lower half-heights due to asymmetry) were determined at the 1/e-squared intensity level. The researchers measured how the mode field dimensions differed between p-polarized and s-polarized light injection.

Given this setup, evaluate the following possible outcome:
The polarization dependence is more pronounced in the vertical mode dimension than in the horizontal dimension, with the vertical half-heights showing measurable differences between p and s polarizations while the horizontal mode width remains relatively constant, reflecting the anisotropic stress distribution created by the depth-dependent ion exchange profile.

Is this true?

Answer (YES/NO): NO